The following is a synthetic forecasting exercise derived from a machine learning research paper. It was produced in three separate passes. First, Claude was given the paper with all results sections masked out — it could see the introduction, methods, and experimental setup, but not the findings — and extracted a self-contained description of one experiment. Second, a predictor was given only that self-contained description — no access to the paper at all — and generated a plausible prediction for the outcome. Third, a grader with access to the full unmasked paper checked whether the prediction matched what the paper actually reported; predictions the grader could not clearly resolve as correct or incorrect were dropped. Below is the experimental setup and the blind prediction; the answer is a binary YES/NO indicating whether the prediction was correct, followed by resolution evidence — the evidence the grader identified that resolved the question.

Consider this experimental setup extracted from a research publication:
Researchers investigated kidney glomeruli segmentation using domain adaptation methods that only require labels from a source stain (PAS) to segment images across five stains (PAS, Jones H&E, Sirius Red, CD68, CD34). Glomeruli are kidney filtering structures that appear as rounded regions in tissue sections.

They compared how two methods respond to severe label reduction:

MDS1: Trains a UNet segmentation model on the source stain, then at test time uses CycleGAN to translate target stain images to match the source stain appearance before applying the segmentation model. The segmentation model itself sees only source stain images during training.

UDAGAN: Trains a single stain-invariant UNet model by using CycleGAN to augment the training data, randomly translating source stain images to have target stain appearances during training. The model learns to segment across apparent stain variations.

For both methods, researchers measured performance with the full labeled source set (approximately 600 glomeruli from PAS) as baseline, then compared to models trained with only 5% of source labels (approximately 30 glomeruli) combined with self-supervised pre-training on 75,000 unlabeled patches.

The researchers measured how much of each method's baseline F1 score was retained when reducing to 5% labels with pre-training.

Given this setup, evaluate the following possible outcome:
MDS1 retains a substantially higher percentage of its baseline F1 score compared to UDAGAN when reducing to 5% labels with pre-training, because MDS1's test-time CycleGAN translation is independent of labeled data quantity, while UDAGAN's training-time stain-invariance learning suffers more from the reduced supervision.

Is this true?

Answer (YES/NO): NO